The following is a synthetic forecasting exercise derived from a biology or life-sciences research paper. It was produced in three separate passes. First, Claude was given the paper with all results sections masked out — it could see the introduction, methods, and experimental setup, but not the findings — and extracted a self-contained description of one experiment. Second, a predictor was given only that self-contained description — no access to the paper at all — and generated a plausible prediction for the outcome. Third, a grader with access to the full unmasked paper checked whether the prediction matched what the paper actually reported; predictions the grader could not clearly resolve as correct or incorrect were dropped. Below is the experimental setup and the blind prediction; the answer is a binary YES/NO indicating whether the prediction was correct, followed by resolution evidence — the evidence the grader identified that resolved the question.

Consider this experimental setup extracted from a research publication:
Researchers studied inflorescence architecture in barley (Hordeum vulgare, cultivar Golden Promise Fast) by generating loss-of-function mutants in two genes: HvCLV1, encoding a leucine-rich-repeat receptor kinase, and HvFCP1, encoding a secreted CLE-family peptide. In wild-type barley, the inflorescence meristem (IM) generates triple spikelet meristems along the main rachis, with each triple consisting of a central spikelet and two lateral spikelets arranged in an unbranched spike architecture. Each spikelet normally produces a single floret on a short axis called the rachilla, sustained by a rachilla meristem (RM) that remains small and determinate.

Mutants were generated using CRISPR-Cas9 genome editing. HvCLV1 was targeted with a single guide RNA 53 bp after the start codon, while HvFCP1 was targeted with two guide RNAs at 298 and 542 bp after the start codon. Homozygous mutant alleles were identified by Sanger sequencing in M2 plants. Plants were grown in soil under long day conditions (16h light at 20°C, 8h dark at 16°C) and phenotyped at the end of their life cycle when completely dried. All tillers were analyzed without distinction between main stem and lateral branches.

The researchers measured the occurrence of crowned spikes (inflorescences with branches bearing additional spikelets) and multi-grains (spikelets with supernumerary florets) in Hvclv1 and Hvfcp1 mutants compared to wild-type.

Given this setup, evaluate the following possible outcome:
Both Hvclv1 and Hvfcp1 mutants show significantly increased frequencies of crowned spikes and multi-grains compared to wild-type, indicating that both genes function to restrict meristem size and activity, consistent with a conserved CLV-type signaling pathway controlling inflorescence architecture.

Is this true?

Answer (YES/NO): NO